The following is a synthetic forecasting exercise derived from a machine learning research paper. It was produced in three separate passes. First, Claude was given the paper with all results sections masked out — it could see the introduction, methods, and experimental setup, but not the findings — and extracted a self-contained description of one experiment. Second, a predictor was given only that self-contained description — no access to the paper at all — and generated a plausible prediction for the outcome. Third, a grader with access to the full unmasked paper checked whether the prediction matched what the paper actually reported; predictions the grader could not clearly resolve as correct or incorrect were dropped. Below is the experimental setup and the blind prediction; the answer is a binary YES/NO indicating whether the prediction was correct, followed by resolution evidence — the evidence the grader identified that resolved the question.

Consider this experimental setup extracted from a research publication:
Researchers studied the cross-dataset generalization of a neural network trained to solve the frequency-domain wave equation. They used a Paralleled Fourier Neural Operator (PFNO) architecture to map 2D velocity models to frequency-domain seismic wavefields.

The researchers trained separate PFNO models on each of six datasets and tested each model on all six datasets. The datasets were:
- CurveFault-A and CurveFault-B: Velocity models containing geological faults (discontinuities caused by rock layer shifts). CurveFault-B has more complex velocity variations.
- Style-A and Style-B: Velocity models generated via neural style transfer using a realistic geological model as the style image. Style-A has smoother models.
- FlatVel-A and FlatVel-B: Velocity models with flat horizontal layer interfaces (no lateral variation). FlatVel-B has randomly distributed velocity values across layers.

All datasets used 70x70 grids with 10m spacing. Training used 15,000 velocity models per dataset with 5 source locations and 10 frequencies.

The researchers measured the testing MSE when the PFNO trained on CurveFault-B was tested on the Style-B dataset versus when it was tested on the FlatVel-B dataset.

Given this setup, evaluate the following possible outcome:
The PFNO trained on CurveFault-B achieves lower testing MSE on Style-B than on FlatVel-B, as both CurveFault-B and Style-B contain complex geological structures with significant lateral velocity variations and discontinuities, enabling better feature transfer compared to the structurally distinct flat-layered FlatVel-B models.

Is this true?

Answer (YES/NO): YES